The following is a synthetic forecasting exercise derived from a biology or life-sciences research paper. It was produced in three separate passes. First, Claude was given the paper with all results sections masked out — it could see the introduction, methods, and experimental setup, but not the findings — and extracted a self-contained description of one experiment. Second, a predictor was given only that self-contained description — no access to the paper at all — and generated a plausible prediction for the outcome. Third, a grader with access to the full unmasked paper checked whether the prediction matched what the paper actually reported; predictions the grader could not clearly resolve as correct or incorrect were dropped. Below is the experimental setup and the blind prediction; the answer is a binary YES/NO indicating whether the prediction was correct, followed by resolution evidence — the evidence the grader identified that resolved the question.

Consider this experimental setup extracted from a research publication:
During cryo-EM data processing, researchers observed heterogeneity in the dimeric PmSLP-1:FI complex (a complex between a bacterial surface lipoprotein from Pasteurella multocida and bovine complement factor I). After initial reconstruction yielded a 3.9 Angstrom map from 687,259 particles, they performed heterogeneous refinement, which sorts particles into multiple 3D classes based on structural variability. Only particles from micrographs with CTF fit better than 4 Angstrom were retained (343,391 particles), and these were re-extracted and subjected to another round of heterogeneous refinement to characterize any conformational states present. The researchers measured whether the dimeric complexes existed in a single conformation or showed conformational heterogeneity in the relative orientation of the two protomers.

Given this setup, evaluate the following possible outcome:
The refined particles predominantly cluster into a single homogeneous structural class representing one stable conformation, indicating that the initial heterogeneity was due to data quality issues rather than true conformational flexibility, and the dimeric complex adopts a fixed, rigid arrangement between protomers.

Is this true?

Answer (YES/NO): NO